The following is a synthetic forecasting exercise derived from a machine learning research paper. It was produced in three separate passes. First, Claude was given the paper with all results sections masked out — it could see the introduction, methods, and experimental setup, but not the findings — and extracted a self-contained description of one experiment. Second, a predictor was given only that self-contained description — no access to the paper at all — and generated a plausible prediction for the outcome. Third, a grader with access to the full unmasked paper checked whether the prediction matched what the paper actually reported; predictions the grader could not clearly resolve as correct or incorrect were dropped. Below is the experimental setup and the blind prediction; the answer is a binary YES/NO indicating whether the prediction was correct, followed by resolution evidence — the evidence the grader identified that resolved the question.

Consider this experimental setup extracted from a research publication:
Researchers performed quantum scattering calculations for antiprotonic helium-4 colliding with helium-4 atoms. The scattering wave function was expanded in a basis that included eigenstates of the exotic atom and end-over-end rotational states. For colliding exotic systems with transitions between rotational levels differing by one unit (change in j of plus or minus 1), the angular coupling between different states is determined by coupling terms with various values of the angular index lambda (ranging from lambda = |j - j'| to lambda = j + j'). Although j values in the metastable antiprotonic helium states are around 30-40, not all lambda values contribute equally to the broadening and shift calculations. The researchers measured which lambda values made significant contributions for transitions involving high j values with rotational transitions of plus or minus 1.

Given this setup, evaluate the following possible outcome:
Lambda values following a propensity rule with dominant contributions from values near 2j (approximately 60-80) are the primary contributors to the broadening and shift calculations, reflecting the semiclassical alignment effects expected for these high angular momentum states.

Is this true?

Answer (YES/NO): NO